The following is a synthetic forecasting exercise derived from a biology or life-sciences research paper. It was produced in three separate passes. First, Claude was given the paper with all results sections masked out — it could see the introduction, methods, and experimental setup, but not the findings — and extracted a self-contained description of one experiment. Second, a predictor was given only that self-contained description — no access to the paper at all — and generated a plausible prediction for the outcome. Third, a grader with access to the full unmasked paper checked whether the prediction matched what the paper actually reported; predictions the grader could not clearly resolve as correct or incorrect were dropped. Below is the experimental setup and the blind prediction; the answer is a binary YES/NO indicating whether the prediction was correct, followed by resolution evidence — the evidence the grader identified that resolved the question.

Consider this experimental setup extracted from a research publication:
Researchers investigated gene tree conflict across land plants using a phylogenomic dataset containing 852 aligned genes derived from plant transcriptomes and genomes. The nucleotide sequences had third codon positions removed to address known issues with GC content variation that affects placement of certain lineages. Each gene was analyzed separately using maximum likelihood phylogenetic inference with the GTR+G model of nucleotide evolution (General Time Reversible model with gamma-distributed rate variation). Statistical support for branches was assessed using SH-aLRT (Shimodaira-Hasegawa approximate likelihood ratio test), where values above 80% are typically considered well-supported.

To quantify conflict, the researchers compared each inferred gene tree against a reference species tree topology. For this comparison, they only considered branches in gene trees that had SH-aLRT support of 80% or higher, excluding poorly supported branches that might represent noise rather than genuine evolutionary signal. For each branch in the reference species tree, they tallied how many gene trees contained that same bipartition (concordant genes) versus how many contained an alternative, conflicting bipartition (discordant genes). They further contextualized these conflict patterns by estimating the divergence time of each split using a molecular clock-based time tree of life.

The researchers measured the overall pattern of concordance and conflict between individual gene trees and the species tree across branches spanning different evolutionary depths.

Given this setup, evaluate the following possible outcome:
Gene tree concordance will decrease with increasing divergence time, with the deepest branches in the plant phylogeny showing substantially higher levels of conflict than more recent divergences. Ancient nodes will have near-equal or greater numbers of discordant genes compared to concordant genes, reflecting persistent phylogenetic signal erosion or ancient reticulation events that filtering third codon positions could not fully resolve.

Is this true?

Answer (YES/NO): NO